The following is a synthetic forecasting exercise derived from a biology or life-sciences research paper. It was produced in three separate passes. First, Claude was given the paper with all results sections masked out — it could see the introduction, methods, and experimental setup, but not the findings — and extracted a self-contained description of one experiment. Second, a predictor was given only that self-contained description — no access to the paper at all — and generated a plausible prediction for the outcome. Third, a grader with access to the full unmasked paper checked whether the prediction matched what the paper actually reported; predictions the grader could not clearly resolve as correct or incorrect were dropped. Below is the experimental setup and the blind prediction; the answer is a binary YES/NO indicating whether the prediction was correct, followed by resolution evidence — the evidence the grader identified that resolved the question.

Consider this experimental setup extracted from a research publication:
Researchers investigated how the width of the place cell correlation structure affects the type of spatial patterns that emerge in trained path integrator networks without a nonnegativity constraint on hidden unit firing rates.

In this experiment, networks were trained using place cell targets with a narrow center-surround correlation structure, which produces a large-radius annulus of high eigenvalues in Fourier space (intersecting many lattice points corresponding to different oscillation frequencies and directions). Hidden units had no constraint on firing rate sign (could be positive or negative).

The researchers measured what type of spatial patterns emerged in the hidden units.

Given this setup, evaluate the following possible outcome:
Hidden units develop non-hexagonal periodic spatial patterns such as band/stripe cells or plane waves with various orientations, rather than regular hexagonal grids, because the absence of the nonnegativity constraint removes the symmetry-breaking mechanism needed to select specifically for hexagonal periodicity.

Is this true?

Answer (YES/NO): NO